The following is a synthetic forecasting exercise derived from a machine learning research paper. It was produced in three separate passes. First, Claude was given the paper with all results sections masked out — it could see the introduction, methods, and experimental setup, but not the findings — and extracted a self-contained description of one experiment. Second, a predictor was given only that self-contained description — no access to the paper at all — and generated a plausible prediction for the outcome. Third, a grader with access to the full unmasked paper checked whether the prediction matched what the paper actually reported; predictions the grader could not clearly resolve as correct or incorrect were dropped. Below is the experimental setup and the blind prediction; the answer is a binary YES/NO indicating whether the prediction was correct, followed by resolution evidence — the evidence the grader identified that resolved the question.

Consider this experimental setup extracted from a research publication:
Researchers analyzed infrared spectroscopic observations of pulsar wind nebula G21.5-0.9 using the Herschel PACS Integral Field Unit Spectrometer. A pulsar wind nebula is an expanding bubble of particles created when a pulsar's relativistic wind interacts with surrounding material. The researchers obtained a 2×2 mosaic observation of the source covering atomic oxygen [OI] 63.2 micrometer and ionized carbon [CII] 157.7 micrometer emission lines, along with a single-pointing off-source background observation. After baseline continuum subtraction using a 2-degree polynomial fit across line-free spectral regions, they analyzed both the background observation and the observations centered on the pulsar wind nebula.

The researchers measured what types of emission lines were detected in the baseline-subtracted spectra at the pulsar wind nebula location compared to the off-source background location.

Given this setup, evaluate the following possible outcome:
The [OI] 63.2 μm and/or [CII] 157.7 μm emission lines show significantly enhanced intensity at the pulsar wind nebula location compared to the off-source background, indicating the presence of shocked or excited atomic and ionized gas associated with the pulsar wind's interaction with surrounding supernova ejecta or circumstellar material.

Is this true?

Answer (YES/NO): YES